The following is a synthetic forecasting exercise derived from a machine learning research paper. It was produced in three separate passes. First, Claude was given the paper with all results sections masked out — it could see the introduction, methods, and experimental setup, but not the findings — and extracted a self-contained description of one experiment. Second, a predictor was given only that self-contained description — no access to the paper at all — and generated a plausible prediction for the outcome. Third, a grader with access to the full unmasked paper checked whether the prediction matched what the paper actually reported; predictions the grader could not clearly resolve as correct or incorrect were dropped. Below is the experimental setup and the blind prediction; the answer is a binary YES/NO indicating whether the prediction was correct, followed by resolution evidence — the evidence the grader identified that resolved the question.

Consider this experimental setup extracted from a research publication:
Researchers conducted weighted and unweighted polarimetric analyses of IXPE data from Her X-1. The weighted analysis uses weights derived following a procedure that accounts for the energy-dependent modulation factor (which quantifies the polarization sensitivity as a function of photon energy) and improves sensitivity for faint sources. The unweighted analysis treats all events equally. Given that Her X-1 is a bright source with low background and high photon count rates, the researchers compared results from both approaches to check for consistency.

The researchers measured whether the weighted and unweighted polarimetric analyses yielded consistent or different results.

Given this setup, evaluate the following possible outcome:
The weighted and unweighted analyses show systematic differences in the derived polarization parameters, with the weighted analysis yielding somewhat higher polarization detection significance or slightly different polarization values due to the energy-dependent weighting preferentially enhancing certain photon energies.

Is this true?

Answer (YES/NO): NO